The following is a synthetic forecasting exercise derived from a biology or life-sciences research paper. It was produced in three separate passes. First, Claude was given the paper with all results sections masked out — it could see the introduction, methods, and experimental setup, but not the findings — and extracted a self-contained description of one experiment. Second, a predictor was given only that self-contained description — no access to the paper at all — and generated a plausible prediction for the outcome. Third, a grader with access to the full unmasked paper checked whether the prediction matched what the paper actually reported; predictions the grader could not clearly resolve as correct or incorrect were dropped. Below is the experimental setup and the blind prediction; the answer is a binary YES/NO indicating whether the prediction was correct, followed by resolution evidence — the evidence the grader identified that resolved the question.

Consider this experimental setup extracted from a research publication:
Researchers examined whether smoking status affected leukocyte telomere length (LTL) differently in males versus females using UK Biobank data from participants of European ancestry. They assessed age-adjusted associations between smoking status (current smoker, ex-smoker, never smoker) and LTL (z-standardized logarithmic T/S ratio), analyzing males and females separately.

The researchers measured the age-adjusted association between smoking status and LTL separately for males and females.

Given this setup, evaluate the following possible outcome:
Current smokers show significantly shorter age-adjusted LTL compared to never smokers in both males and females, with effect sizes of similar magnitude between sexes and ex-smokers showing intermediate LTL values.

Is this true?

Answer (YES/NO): NO